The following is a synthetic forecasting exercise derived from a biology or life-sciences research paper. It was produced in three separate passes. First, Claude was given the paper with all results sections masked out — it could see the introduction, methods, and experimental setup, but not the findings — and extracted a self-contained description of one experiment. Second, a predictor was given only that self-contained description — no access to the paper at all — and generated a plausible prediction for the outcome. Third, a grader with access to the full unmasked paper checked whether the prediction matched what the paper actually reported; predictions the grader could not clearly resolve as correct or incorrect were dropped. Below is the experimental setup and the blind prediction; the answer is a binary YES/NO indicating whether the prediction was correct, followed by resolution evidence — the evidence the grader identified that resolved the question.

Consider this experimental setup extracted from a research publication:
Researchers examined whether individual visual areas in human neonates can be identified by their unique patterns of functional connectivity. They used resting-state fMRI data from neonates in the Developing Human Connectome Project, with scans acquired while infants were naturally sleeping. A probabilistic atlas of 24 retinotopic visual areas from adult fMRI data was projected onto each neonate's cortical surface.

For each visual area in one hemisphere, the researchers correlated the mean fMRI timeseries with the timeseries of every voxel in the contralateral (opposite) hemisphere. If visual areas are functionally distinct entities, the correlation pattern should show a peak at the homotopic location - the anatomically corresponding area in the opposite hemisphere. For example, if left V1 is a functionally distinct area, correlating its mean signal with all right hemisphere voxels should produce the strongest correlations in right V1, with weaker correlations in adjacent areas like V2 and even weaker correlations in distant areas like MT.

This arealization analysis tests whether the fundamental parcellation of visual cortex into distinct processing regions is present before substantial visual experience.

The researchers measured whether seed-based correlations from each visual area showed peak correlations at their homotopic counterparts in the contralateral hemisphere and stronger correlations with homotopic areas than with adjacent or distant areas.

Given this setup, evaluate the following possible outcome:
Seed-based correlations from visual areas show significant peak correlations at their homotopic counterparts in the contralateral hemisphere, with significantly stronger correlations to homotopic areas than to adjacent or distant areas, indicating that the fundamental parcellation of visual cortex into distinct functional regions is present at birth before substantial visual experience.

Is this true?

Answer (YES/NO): YES